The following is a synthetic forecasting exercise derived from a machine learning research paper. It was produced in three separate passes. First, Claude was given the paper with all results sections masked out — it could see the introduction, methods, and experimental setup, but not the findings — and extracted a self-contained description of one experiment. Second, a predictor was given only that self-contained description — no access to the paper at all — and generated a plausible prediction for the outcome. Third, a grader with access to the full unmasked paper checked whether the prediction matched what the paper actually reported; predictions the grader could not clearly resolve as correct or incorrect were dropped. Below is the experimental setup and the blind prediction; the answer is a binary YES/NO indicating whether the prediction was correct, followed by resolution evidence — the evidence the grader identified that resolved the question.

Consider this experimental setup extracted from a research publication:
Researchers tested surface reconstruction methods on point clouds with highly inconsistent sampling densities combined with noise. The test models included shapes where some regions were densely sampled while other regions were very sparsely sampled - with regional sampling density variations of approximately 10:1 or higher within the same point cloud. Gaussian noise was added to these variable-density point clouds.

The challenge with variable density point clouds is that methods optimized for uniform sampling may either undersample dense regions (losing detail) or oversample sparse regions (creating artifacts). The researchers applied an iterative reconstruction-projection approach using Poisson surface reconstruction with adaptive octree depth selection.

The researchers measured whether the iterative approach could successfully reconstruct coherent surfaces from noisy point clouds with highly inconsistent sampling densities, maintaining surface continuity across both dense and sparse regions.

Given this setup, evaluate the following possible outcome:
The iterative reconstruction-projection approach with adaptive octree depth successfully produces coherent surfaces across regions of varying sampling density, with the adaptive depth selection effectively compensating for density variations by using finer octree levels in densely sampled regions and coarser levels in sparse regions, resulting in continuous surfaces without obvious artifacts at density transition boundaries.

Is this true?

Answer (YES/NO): NO